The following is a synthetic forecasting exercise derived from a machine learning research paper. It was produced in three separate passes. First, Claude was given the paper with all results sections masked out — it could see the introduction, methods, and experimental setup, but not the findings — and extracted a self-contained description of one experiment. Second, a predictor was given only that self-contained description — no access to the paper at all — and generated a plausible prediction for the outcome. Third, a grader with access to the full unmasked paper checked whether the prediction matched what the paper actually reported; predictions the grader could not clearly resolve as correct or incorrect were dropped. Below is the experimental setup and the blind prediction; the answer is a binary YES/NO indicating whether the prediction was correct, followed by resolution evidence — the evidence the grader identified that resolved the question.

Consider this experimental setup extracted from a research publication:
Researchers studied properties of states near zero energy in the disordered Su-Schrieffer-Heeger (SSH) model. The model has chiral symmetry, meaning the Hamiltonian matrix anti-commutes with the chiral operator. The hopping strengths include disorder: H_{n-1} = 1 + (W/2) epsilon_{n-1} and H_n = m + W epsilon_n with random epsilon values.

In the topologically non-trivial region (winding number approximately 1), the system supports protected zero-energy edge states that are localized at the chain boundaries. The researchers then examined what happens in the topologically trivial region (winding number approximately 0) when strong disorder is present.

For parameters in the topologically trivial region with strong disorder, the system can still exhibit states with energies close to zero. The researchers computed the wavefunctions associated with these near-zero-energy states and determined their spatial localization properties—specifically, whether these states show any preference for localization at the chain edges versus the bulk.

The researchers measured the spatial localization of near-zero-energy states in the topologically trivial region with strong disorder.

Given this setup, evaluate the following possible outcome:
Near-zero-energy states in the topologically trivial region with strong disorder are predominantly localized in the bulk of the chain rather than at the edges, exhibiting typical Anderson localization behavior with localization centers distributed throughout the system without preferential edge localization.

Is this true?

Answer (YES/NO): NO